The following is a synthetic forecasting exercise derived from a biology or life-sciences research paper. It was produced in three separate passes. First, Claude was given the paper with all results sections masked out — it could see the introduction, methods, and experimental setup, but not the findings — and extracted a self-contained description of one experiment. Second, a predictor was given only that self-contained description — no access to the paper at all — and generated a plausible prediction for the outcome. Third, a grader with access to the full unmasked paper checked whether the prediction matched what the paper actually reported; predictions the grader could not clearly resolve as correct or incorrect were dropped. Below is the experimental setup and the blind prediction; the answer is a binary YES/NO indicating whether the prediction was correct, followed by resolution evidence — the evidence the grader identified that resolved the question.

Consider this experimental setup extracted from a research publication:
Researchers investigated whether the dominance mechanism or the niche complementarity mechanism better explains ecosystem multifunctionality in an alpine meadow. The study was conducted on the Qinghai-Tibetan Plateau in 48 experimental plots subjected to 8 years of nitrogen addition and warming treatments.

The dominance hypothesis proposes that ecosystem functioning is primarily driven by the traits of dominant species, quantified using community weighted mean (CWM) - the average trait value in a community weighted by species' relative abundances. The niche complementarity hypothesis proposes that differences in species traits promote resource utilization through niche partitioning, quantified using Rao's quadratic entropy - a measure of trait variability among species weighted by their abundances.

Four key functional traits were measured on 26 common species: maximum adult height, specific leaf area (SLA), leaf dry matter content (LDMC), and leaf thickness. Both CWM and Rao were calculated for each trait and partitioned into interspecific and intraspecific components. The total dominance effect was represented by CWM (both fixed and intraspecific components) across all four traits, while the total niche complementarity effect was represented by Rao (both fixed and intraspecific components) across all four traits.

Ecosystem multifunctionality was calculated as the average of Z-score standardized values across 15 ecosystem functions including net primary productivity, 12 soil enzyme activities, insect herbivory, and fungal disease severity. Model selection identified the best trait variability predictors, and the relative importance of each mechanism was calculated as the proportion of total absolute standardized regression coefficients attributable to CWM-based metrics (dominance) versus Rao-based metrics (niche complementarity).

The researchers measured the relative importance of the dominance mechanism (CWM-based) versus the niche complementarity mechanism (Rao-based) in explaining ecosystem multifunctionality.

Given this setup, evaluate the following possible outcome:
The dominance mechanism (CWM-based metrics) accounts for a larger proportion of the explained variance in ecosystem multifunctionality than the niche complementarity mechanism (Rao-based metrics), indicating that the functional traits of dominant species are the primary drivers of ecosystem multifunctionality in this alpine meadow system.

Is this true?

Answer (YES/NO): YES